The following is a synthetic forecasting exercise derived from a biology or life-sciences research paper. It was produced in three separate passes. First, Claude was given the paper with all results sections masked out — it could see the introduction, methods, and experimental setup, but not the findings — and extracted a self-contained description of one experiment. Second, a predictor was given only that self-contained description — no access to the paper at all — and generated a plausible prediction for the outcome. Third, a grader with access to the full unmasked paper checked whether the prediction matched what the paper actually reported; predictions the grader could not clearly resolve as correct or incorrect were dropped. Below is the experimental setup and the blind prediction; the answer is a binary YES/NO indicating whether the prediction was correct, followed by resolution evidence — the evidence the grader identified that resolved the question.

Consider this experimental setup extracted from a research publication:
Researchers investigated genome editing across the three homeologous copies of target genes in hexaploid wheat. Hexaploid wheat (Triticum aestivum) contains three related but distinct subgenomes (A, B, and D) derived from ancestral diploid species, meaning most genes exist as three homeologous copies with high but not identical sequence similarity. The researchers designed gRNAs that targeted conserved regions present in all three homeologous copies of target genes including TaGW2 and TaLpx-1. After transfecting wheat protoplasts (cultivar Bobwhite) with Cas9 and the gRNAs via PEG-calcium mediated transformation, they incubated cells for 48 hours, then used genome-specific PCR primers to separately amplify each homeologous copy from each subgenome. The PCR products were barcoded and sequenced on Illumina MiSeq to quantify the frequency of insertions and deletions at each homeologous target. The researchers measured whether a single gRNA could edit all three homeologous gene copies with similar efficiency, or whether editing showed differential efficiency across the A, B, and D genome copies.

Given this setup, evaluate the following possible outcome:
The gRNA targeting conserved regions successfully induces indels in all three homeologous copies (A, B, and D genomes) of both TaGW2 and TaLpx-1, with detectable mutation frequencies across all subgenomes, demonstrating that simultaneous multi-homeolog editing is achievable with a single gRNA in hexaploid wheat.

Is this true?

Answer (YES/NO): NO